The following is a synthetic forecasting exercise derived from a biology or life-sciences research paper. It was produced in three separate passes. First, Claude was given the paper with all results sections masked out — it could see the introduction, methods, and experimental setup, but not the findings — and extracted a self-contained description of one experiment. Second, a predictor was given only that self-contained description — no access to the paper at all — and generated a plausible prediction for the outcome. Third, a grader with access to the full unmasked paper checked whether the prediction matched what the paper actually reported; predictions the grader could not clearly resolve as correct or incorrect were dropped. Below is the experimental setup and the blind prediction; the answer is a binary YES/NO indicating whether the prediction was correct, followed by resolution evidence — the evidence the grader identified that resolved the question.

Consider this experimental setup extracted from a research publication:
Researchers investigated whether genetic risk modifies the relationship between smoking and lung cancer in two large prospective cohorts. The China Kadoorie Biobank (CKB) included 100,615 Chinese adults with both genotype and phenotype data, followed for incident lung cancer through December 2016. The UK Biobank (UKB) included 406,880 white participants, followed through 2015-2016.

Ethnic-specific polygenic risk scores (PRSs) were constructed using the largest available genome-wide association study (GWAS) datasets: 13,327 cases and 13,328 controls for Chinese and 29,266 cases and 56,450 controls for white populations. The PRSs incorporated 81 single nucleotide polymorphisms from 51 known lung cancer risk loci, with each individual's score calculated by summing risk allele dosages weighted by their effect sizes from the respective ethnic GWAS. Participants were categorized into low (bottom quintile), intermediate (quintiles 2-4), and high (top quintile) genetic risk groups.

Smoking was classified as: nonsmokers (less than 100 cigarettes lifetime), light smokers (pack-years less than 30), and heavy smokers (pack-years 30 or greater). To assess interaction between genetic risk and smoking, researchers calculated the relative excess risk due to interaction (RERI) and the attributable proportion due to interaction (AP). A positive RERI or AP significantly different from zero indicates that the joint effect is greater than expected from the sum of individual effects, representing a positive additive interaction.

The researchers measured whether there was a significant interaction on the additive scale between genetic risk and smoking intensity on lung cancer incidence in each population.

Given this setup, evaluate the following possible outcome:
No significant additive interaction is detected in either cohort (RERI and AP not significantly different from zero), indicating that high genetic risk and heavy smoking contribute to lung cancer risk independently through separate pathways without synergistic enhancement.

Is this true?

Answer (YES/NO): NO